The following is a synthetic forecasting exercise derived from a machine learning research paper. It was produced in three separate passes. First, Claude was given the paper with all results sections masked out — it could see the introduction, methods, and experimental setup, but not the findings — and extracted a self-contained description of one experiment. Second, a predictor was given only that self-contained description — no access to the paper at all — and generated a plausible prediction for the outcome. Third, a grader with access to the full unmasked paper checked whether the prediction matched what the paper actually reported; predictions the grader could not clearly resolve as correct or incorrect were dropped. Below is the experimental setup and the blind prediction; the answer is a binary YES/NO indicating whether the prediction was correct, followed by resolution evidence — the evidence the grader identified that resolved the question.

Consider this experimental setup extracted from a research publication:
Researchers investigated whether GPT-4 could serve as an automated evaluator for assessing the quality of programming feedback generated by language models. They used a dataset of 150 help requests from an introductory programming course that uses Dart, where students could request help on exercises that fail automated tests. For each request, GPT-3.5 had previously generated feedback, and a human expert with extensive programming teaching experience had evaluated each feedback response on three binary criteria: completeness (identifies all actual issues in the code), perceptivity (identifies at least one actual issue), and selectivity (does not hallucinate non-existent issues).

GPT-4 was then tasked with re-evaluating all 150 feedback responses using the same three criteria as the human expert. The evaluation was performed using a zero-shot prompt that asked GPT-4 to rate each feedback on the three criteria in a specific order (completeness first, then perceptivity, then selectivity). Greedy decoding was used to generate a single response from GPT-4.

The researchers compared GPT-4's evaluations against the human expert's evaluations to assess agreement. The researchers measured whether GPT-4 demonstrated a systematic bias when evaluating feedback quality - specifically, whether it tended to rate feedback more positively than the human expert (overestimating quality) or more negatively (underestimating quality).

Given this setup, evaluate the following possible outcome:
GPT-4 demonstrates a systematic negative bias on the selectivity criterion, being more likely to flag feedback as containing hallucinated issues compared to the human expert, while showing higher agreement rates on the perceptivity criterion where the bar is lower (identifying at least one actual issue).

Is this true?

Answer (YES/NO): NO